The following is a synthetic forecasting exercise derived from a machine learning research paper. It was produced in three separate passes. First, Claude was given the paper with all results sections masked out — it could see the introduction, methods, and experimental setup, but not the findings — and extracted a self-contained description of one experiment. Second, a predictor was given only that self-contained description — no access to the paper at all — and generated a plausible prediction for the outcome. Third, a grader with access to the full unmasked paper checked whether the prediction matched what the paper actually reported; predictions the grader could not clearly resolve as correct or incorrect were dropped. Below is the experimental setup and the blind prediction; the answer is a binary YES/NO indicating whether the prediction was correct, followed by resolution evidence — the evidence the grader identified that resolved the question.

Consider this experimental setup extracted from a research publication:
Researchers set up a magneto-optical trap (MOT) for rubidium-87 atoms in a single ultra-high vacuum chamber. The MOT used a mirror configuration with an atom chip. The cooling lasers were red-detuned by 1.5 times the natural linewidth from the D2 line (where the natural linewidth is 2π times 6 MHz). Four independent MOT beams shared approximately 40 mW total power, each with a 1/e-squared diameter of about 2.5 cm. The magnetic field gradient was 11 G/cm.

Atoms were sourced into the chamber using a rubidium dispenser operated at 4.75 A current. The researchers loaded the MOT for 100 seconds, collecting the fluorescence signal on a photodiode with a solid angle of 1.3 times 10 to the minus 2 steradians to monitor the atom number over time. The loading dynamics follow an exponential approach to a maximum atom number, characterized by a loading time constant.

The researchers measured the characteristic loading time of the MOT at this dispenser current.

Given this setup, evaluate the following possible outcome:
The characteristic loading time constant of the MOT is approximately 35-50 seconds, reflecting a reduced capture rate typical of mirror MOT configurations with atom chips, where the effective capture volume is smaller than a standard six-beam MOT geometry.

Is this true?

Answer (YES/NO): NO